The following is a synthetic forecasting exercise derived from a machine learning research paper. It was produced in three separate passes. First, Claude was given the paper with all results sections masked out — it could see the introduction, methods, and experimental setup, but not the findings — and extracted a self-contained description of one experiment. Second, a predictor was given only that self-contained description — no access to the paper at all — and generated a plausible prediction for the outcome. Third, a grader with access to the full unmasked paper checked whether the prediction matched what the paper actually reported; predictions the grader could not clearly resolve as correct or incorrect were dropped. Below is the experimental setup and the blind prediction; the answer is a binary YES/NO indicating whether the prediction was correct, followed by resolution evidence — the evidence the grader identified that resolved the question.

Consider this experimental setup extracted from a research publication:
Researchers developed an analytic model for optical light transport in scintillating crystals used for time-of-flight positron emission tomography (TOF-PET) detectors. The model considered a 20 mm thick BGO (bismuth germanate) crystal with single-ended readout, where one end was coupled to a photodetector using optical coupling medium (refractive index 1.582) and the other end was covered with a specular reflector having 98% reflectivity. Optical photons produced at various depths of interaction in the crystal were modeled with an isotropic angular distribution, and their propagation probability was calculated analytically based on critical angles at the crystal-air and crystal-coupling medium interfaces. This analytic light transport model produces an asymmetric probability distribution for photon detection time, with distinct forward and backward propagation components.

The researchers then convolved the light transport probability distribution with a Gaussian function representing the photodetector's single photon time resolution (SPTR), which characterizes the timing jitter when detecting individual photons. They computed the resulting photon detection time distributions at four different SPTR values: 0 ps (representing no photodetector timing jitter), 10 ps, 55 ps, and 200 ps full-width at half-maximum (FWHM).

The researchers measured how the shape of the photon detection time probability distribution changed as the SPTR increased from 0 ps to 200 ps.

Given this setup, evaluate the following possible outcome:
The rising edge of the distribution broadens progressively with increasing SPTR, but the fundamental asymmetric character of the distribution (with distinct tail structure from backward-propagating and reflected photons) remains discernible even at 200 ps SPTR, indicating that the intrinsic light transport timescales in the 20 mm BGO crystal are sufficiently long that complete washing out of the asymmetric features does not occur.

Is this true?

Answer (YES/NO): NO